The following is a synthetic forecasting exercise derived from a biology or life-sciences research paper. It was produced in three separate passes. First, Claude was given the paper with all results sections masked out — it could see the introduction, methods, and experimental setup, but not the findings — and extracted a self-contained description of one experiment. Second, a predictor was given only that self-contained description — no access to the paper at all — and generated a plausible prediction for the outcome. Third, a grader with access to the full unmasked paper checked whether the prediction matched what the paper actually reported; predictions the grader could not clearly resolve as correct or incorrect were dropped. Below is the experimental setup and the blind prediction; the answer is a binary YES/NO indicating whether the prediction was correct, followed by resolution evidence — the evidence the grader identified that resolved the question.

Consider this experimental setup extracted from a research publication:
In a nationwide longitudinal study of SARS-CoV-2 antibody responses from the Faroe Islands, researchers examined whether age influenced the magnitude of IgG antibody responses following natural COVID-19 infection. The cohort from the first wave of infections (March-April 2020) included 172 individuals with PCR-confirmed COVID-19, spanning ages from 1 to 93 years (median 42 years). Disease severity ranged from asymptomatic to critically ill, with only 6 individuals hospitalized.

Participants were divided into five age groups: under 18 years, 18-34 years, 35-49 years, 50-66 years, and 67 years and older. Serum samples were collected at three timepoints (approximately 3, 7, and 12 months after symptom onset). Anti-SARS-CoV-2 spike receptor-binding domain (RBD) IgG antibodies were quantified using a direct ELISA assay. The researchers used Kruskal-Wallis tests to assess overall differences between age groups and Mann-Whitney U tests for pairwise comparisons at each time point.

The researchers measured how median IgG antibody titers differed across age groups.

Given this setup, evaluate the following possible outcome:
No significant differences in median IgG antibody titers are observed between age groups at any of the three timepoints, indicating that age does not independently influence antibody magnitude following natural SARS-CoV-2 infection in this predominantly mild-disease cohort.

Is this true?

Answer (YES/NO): NO